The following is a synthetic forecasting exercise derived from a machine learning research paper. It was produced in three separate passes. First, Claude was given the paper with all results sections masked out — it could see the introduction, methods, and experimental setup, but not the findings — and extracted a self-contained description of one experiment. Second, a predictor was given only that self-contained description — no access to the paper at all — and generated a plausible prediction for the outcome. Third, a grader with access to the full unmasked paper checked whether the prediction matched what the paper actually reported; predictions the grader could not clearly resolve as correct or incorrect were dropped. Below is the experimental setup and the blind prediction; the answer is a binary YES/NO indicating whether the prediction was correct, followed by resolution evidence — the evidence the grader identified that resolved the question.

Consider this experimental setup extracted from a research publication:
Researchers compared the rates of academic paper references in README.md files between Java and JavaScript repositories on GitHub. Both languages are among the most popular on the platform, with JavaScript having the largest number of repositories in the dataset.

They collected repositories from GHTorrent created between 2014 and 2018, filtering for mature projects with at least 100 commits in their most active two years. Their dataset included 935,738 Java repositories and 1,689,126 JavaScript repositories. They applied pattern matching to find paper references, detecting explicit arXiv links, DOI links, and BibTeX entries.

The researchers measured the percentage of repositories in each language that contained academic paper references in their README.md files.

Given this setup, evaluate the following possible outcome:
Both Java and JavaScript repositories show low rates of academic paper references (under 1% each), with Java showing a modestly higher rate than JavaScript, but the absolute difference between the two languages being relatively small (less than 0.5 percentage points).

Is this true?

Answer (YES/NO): NO